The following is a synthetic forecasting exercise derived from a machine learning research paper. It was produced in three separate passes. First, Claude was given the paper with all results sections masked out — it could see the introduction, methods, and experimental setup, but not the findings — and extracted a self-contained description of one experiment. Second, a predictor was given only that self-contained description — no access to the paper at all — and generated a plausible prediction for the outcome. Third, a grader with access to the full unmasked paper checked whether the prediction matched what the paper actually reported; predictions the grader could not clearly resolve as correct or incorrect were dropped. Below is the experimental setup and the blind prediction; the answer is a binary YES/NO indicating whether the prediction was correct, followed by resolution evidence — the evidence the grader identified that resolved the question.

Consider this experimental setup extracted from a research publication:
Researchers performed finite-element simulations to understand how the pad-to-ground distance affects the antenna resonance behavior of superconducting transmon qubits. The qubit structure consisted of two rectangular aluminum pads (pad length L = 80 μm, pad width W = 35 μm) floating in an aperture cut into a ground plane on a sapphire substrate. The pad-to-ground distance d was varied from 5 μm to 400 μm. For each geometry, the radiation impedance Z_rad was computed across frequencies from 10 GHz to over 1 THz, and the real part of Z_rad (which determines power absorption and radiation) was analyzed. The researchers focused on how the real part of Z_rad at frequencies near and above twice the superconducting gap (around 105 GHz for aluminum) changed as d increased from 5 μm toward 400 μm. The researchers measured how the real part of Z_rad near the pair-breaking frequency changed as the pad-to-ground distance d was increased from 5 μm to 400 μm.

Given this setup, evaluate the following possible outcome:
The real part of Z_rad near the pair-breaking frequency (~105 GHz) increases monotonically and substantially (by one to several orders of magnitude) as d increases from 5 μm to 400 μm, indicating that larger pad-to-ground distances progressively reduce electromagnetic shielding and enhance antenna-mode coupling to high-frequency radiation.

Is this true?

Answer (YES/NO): NO